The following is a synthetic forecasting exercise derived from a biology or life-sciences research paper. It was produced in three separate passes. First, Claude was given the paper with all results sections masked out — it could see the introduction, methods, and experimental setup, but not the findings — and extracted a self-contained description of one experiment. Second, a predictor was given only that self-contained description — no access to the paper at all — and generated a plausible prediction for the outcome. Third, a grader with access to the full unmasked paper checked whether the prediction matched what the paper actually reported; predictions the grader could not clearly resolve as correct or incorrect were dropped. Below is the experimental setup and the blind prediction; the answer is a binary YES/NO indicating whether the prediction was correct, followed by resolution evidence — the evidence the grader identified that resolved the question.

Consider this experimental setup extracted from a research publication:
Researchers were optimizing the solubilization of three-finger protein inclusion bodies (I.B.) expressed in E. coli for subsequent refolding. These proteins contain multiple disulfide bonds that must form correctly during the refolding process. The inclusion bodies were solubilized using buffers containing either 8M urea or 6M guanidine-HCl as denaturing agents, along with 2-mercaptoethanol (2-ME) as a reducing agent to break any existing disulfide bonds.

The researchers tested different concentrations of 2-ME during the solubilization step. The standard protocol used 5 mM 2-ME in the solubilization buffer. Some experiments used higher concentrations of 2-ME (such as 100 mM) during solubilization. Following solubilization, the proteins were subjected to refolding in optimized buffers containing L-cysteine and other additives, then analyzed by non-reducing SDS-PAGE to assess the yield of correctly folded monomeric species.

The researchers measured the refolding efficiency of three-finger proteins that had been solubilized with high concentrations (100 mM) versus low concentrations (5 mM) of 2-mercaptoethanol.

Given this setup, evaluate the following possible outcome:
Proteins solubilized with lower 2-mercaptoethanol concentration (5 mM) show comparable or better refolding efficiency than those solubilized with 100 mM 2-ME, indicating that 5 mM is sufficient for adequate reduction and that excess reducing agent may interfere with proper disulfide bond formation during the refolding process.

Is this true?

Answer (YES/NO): YES